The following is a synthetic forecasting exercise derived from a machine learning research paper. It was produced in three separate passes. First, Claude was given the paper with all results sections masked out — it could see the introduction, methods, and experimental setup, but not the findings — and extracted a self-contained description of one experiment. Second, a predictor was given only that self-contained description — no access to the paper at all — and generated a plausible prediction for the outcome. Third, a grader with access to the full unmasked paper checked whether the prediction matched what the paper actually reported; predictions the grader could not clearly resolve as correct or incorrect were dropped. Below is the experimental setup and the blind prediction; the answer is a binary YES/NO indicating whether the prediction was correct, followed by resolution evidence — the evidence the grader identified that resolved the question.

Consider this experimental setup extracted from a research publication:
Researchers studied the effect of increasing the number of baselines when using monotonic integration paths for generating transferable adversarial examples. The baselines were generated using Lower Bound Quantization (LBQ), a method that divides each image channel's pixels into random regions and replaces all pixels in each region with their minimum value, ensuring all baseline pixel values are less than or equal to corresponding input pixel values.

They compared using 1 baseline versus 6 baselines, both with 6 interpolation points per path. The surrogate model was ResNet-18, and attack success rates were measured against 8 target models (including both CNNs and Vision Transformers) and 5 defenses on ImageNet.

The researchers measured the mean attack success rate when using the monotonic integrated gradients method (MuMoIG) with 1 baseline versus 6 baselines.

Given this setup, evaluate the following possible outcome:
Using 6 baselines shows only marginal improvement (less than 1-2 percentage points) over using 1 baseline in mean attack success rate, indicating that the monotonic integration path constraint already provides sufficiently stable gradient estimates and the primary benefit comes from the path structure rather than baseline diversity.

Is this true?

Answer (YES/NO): NO